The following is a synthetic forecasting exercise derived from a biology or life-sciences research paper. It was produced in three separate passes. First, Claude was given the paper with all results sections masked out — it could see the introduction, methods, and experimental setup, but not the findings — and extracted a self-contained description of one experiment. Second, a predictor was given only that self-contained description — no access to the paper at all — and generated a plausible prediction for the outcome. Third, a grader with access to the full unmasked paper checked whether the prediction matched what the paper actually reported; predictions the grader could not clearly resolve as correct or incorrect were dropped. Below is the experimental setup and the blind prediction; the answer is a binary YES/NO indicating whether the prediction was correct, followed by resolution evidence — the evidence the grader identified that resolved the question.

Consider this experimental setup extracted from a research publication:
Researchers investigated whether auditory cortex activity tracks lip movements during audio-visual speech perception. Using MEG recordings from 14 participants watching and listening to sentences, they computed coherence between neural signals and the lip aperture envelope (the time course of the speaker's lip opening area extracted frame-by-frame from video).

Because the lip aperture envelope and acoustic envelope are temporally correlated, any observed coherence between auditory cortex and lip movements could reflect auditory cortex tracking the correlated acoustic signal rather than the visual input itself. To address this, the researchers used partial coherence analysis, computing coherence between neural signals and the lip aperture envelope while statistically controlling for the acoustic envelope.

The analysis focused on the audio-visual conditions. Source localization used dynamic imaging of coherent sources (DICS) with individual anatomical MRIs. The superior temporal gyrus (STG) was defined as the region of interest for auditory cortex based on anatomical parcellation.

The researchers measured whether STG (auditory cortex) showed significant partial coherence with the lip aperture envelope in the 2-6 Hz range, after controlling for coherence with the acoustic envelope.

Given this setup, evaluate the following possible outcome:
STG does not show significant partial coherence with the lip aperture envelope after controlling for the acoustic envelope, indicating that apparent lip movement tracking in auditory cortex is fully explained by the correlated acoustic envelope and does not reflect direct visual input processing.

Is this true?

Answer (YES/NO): YES